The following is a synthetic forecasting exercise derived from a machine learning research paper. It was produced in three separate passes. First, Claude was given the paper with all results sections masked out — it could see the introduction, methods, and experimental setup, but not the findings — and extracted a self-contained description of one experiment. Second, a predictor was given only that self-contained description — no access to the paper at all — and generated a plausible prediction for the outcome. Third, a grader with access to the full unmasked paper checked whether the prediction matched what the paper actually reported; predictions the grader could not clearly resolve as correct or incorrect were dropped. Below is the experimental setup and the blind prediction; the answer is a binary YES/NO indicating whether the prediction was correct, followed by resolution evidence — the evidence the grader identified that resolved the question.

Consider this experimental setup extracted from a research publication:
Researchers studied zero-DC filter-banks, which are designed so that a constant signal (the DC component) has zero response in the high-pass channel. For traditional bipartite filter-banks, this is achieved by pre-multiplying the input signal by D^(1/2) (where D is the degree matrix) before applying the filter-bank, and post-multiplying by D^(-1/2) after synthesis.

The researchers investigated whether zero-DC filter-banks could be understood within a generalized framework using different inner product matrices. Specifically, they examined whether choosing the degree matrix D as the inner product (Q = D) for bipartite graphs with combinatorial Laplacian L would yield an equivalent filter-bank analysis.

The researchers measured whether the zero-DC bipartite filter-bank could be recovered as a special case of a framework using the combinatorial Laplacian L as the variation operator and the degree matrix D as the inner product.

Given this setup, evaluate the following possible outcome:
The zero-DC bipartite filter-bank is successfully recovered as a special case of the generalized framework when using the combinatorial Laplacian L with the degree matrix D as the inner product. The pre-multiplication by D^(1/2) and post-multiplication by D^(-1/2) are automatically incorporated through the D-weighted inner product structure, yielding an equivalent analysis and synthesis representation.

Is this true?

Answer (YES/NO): YES